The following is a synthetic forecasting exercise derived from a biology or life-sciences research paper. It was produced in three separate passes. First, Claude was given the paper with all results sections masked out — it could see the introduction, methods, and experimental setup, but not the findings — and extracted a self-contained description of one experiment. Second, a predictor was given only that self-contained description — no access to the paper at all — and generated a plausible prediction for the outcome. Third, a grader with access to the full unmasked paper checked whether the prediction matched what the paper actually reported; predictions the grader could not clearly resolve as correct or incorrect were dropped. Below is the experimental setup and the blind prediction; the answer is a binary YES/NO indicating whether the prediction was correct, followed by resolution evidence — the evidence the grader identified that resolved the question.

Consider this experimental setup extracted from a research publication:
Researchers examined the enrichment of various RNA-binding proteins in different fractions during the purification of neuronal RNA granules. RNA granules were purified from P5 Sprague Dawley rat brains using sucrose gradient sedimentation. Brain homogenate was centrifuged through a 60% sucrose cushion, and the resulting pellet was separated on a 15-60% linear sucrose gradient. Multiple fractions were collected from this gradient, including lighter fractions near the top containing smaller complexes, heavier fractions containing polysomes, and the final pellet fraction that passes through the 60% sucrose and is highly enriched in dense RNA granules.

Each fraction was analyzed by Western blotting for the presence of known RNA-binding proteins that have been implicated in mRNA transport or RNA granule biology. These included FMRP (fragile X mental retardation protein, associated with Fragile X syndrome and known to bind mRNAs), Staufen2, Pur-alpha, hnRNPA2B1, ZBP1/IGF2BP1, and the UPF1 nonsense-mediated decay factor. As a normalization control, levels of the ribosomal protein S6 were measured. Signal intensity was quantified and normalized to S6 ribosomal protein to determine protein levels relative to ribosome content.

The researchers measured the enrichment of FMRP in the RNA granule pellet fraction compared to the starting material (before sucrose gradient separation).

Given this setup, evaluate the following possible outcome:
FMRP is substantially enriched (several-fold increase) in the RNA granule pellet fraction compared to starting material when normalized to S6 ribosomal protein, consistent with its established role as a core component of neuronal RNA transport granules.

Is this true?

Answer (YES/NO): YES